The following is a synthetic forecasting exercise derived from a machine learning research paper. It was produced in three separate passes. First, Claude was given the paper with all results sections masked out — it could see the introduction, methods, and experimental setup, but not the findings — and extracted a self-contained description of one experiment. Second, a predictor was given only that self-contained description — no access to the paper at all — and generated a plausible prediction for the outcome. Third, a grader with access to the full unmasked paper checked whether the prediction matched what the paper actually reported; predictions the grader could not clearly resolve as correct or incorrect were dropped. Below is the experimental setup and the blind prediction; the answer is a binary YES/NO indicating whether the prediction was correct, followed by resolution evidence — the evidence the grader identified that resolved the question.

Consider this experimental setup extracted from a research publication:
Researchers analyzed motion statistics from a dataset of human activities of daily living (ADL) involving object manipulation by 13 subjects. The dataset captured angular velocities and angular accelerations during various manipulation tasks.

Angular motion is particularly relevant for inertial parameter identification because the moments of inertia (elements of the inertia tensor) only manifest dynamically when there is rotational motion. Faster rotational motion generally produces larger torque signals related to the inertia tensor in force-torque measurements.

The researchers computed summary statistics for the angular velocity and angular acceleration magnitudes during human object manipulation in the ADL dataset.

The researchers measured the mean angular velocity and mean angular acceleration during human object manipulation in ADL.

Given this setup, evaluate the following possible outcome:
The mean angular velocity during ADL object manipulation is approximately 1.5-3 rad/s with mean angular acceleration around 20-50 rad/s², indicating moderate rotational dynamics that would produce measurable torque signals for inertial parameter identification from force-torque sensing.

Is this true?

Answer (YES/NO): NO